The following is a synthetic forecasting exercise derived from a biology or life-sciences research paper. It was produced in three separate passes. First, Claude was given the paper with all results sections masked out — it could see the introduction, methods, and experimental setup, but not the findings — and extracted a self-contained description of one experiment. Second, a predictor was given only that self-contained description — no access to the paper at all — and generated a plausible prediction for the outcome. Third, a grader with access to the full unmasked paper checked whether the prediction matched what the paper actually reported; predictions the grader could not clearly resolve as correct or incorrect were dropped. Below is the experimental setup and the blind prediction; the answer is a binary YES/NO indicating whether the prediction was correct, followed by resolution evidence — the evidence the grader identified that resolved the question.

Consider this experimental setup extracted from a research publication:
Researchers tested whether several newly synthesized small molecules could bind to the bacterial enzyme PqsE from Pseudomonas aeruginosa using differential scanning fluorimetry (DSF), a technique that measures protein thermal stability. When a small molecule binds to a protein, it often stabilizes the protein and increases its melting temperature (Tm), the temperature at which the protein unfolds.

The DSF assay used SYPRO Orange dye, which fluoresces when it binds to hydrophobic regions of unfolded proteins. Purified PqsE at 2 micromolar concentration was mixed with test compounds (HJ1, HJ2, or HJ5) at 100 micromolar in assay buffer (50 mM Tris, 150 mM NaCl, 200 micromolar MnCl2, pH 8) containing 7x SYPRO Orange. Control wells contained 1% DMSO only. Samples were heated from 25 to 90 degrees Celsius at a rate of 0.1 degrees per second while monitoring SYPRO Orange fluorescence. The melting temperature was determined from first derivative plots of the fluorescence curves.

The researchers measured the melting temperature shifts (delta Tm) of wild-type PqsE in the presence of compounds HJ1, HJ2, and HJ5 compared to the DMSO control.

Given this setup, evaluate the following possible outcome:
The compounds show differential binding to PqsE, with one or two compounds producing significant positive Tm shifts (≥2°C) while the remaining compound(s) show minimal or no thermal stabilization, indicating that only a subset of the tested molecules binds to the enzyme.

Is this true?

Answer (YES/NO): NO